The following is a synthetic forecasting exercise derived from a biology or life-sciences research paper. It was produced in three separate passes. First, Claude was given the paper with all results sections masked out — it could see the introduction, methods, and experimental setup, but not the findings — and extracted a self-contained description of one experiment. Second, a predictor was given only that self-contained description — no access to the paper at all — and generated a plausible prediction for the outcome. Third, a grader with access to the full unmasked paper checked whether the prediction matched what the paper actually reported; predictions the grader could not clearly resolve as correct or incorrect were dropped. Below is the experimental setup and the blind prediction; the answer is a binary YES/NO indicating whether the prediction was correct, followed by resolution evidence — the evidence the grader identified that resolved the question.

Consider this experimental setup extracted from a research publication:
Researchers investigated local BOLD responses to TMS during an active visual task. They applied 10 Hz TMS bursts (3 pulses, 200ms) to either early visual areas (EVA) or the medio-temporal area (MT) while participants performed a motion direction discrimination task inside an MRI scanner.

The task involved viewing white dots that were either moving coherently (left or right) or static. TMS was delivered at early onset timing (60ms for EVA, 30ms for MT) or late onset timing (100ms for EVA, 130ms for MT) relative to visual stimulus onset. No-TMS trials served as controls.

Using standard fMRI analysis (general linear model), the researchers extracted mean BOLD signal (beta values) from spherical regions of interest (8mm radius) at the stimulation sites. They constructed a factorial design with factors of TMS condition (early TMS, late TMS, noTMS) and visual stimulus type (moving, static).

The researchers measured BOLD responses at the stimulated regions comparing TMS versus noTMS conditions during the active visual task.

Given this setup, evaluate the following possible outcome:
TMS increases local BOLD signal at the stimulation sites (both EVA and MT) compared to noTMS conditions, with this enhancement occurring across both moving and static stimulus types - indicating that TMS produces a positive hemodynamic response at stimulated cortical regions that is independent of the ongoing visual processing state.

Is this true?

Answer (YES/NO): NO